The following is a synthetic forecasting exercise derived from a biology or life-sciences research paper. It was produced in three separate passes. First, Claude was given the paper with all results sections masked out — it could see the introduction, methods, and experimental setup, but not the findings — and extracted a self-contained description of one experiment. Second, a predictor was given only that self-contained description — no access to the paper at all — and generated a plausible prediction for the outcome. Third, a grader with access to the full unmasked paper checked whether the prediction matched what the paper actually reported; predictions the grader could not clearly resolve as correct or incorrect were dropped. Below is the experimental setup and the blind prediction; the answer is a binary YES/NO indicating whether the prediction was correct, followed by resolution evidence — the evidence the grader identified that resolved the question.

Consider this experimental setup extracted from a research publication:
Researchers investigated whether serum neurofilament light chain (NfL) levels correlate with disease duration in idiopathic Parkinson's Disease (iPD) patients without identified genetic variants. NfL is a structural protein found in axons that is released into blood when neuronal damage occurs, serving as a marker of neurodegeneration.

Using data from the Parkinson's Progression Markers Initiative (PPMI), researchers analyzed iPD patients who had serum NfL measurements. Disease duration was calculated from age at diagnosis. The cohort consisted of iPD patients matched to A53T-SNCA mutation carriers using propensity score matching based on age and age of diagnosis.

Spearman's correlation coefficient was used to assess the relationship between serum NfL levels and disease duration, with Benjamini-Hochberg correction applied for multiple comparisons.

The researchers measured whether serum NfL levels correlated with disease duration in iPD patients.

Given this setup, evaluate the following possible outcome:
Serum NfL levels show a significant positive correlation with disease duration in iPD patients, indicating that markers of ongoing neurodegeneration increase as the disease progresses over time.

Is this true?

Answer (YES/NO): NO